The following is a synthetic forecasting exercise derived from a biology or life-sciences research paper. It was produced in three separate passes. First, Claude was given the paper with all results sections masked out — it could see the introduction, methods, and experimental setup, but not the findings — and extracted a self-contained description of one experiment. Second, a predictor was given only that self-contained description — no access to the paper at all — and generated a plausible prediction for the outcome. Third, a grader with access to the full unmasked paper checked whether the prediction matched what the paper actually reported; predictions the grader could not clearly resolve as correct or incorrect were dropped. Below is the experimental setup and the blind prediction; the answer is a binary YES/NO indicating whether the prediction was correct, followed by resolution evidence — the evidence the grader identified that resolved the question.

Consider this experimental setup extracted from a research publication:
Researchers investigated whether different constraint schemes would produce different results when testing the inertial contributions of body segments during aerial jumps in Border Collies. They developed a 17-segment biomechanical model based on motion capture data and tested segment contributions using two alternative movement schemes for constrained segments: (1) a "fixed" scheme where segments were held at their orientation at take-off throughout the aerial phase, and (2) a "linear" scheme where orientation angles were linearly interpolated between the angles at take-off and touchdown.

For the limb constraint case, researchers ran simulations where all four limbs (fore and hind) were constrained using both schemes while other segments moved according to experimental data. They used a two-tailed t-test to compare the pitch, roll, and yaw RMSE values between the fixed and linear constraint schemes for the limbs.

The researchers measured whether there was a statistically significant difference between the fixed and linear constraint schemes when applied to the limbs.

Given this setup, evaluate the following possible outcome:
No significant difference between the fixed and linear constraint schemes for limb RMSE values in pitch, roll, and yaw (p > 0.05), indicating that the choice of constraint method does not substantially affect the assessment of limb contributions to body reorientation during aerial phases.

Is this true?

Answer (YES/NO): YES